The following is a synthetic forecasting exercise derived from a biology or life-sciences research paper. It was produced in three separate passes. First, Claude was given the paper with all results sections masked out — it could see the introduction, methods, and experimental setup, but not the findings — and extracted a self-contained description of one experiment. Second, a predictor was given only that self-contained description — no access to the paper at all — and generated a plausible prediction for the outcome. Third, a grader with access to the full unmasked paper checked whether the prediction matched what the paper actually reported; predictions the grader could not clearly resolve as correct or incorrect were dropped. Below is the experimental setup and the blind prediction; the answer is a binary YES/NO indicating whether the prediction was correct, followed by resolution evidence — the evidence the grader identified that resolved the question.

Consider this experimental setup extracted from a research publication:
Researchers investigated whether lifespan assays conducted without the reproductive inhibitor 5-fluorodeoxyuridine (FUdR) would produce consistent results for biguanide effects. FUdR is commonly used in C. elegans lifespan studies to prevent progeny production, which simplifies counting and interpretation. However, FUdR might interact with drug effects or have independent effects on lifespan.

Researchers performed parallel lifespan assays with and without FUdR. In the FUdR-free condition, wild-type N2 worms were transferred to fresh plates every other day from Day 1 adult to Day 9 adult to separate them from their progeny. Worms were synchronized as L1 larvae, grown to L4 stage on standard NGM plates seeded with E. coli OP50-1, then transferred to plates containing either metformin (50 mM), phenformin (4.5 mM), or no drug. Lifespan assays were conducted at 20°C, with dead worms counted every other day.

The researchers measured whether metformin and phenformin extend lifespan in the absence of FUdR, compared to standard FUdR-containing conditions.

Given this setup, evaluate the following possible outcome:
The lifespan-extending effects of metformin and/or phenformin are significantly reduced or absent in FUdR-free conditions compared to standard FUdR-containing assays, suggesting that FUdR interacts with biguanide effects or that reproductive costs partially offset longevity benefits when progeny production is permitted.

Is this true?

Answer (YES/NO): NO